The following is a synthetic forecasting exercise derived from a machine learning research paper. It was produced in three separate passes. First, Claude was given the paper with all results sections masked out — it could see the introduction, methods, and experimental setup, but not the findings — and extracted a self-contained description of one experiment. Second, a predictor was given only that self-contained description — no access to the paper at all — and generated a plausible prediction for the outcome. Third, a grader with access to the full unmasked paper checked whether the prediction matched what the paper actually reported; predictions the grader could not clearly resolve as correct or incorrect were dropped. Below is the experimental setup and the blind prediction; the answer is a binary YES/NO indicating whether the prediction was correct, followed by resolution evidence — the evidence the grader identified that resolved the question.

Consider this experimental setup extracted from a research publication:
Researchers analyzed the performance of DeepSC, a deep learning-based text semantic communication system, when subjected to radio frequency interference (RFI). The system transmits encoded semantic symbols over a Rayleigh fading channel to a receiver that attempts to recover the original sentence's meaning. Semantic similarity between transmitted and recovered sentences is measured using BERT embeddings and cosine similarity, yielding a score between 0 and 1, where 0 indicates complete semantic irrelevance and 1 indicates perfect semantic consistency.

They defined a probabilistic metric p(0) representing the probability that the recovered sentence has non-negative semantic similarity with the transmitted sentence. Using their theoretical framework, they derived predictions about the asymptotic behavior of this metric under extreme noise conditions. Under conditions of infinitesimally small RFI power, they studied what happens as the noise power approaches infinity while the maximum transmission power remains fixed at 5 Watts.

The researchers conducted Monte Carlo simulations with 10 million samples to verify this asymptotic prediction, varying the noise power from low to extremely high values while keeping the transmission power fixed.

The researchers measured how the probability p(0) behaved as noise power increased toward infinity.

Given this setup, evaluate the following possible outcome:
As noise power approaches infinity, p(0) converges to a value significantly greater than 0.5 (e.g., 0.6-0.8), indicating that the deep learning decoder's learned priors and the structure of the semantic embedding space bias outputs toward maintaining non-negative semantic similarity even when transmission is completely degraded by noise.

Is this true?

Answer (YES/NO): NO